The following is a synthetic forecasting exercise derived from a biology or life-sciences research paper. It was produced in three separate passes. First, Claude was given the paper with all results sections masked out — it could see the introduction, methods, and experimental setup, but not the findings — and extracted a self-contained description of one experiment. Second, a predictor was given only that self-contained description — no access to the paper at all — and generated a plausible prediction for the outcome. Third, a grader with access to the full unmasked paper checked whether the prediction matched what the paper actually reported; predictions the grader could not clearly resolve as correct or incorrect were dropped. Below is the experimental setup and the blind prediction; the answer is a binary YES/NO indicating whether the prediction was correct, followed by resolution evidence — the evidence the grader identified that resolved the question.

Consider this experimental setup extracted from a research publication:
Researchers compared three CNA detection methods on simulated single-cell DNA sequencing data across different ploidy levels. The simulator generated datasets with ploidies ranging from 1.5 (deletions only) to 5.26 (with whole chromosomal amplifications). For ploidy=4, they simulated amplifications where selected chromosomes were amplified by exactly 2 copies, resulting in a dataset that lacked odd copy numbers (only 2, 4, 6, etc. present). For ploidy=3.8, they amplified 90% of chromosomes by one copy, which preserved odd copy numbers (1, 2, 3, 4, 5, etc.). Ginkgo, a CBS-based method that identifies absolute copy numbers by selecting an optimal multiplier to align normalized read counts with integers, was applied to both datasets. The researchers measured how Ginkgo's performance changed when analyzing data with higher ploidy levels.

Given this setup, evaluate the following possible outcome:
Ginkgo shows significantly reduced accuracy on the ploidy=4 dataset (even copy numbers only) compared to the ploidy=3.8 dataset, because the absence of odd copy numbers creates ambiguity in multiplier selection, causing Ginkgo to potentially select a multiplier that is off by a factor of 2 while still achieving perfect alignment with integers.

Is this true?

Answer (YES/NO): YES